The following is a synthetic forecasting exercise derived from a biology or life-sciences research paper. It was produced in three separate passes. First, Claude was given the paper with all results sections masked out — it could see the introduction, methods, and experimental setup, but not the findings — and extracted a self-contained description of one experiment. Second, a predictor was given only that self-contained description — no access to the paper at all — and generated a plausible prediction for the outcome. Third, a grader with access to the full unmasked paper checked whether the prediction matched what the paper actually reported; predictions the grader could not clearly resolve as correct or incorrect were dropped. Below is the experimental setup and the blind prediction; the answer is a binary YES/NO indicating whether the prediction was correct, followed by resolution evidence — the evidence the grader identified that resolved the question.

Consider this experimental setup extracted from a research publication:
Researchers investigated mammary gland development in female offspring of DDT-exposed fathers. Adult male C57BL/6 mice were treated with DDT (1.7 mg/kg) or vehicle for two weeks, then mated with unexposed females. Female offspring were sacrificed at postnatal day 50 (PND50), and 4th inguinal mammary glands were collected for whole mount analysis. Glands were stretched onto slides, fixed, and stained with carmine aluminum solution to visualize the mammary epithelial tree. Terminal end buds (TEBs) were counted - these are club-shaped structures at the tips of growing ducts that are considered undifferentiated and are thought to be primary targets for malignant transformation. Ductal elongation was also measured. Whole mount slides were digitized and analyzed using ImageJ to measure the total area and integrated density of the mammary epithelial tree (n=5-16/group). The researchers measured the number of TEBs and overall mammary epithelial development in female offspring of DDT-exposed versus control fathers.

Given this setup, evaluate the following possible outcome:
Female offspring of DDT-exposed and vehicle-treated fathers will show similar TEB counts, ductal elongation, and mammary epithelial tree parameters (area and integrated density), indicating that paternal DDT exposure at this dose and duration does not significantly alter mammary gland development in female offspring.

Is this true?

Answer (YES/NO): NO